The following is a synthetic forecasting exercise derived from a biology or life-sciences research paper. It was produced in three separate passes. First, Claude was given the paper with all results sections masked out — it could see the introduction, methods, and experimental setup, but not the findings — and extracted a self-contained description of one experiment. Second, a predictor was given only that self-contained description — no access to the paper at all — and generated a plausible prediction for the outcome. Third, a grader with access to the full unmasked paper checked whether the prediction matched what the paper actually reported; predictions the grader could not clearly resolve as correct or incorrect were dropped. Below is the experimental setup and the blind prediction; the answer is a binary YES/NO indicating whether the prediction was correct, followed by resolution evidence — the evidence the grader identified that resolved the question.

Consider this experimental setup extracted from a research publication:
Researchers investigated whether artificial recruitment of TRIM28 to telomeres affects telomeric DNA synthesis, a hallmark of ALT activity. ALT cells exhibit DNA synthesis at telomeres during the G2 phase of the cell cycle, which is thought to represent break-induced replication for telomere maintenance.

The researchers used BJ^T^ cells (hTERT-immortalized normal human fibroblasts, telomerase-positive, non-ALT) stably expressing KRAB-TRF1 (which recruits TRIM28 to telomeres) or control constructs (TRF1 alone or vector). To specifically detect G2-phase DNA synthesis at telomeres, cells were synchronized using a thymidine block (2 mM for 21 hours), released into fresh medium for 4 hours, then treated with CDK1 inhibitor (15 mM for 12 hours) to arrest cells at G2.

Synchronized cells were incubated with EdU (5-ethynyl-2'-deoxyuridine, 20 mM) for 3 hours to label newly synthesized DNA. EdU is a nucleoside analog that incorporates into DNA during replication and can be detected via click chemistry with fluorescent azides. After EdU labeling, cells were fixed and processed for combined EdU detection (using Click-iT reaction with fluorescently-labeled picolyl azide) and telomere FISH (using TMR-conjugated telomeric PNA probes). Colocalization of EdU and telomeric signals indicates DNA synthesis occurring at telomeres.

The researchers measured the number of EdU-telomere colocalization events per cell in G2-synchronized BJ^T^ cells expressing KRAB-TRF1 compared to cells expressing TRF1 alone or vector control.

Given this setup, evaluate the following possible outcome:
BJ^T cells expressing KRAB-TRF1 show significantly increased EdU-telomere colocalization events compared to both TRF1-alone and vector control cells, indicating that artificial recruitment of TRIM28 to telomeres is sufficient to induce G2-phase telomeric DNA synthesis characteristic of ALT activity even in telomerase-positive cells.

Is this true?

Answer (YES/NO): YES